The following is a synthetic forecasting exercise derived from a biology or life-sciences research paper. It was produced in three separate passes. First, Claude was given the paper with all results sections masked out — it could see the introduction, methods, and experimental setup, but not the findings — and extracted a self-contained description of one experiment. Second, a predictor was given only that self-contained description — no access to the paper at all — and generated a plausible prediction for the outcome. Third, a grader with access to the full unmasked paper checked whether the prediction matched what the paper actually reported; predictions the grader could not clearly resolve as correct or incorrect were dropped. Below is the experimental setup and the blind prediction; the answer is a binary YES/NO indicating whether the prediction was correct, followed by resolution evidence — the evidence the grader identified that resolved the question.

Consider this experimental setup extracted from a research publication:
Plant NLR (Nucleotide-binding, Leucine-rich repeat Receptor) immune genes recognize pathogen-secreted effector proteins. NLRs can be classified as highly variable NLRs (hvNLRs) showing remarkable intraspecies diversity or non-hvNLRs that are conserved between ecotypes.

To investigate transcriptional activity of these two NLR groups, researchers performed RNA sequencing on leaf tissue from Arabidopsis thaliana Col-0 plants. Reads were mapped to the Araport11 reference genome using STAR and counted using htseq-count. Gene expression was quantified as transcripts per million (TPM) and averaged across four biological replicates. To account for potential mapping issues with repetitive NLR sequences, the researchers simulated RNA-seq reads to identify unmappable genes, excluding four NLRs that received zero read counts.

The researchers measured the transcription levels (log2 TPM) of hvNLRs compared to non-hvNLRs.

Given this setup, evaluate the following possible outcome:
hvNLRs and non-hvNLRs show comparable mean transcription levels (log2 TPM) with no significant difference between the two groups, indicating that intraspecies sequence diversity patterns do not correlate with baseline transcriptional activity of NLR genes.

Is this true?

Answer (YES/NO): NO